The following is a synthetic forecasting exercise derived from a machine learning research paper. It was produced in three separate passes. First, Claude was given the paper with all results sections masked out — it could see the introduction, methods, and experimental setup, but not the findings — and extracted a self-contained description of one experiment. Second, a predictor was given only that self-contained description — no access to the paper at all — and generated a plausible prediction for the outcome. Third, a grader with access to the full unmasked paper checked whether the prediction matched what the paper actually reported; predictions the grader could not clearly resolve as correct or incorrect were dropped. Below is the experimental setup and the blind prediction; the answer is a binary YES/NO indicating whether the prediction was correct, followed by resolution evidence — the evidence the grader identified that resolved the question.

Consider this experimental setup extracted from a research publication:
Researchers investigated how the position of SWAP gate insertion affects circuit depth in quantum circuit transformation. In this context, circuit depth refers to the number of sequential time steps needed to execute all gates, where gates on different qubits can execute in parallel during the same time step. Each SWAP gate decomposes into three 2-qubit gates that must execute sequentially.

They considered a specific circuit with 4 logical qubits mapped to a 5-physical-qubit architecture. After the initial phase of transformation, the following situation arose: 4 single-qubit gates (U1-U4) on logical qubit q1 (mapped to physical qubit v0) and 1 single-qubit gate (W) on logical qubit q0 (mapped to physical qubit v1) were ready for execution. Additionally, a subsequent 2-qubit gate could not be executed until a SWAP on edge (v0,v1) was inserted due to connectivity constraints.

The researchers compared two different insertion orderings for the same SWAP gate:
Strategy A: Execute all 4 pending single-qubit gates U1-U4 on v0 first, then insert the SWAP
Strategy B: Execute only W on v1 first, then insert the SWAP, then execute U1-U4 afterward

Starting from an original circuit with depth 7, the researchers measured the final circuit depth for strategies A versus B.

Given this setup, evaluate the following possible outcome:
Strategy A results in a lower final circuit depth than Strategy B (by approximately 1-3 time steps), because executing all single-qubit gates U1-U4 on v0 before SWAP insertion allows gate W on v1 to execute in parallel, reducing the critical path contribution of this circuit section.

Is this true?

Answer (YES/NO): NO